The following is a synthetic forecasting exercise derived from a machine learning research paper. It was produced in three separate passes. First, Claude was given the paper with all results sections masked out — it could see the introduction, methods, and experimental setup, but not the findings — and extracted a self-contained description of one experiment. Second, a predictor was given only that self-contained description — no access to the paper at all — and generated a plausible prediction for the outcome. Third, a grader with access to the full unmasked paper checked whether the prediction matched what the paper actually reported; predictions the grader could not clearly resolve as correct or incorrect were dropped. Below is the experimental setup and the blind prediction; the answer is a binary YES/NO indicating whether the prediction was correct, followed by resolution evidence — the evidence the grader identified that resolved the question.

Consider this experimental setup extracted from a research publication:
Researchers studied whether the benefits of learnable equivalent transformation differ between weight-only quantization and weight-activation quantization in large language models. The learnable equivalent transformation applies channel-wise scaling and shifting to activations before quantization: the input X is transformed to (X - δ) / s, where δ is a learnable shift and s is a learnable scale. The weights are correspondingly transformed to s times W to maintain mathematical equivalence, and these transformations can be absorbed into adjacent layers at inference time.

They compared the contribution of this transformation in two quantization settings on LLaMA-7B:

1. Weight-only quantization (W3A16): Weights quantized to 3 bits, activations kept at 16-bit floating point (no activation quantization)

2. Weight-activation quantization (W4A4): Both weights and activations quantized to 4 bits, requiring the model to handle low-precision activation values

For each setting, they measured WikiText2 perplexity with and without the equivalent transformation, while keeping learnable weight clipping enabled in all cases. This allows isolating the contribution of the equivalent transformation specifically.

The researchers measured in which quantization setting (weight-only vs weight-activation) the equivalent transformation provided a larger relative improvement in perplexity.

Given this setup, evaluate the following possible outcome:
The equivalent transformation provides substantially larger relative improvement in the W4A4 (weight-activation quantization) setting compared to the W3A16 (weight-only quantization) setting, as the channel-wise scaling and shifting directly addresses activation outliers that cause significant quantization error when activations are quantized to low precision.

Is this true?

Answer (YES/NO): YES